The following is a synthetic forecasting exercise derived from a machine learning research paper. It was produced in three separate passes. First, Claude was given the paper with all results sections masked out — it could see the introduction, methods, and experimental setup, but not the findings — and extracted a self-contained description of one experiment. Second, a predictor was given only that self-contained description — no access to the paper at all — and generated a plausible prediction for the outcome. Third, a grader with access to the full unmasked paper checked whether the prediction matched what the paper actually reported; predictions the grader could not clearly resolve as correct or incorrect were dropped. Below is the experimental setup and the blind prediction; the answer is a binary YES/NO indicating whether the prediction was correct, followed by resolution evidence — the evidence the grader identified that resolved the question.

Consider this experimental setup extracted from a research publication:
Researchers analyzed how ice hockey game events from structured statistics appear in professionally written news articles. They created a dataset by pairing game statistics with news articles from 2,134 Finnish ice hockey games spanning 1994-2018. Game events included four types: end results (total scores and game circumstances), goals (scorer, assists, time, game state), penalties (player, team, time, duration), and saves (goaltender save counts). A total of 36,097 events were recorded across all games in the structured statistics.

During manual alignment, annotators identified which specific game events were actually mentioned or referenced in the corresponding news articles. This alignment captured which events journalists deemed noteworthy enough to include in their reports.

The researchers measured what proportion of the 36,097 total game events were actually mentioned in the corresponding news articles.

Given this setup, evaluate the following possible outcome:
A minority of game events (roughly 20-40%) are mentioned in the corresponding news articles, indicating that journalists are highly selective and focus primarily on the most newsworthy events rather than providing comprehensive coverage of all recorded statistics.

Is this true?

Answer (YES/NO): YES